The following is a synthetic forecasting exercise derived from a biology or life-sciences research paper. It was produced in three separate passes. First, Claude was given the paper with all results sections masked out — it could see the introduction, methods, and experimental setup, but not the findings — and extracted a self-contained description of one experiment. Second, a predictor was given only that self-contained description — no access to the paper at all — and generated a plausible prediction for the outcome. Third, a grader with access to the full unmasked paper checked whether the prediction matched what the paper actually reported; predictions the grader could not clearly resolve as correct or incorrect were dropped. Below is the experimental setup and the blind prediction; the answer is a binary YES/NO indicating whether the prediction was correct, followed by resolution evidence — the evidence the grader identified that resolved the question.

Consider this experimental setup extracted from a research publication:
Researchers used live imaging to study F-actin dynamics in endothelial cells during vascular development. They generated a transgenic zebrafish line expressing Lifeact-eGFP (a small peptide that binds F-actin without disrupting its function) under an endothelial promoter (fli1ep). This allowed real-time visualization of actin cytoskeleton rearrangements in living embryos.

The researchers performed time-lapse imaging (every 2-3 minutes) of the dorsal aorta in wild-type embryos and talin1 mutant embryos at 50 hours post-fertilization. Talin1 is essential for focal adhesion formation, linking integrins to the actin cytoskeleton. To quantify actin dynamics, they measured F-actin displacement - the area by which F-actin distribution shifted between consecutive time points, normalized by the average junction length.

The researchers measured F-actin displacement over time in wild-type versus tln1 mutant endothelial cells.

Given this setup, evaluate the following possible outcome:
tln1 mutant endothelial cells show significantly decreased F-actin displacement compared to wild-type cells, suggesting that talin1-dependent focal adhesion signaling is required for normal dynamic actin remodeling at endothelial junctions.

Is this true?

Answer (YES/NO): YES